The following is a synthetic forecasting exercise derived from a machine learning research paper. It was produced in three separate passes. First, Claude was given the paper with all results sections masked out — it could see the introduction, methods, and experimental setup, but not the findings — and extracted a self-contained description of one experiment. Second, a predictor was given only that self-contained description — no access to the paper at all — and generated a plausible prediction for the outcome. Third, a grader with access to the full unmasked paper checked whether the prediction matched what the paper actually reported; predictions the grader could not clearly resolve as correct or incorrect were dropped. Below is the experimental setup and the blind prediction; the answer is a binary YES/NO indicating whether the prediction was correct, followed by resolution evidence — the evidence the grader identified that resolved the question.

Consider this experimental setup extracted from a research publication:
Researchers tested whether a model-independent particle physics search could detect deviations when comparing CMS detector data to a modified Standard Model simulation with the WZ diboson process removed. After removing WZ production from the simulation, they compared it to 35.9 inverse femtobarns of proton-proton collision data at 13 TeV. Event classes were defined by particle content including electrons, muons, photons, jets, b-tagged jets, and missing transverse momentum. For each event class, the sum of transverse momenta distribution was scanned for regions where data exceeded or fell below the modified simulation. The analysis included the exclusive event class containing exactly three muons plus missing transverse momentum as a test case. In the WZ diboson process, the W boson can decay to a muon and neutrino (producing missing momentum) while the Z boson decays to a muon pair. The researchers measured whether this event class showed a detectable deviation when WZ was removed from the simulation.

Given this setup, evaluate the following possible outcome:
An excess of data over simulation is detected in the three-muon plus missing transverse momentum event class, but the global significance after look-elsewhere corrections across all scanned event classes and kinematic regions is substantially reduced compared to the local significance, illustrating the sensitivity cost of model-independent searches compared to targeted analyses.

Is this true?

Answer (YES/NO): NO